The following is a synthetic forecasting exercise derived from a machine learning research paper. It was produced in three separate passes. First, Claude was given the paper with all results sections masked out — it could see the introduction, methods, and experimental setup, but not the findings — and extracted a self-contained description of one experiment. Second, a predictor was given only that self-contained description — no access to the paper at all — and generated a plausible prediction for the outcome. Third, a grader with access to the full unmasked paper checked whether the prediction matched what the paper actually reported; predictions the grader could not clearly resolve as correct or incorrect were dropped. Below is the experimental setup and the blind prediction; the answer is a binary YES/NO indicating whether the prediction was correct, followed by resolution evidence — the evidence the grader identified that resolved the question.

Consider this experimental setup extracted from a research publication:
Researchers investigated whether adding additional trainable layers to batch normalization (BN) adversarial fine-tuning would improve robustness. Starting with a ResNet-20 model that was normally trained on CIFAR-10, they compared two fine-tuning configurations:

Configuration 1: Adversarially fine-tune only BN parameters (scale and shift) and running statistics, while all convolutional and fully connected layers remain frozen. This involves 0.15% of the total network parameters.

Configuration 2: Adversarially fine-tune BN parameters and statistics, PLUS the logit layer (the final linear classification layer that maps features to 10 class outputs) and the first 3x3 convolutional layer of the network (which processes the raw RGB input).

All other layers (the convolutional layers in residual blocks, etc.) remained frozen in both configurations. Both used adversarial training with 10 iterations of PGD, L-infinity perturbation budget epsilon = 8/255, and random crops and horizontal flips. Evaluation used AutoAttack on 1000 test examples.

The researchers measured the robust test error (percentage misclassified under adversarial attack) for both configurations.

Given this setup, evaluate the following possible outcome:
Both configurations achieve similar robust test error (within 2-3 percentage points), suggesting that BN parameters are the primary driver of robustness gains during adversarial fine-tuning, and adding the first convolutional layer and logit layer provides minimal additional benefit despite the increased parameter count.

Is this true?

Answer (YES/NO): YES